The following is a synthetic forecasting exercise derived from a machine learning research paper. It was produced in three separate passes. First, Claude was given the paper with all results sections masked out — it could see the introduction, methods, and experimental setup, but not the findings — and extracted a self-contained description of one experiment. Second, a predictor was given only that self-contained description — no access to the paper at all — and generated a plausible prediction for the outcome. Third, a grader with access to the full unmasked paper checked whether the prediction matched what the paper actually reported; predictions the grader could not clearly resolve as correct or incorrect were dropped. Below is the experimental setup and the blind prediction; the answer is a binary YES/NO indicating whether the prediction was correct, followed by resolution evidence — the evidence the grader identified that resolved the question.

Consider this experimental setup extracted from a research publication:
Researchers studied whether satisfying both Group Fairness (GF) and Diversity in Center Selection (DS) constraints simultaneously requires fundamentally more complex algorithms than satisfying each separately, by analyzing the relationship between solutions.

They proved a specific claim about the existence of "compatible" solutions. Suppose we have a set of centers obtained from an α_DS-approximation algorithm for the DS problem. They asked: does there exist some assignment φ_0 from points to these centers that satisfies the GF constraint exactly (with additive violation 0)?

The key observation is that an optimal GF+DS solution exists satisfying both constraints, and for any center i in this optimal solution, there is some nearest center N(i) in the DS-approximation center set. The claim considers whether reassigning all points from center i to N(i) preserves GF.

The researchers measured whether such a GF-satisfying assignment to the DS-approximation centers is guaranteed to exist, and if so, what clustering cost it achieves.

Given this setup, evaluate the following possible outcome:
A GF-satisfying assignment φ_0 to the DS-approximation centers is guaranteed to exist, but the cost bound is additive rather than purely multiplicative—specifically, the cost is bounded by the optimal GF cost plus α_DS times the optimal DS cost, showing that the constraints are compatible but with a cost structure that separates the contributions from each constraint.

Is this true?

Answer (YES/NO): NO